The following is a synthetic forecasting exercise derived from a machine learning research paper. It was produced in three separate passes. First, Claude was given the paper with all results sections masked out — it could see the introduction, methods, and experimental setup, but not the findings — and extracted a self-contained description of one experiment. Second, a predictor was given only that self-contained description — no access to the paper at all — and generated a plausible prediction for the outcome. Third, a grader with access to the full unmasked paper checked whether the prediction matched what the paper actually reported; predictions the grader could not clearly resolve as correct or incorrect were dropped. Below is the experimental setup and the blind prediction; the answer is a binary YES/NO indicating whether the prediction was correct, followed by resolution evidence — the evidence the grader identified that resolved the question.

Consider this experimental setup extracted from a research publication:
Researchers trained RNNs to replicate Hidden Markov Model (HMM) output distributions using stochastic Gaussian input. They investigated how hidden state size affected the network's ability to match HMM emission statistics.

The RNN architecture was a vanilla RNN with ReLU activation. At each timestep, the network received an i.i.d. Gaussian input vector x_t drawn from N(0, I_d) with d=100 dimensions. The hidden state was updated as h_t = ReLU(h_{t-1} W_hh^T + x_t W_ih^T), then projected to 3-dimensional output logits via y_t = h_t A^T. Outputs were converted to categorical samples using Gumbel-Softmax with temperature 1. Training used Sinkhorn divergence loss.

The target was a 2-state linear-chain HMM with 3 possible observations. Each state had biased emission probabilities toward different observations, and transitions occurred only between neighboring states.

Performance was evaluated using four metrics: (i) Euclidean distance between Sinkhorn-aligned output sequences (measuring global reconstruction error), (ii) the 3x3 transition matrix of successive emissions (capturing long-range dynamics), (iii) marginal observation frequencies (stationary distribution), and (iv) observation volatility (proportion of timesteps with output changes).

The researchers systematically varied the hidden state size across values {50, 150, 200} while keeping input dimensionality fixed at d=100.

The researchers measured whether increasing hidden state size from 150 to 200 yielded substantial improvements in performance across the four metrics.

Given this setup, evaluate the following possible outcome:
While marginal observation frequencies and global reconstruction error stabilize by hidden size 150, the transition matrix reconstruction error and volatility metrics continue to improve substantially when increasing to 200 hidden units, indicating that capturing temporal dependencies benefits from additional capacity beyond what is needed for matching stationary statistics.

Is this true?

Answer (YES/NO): NO